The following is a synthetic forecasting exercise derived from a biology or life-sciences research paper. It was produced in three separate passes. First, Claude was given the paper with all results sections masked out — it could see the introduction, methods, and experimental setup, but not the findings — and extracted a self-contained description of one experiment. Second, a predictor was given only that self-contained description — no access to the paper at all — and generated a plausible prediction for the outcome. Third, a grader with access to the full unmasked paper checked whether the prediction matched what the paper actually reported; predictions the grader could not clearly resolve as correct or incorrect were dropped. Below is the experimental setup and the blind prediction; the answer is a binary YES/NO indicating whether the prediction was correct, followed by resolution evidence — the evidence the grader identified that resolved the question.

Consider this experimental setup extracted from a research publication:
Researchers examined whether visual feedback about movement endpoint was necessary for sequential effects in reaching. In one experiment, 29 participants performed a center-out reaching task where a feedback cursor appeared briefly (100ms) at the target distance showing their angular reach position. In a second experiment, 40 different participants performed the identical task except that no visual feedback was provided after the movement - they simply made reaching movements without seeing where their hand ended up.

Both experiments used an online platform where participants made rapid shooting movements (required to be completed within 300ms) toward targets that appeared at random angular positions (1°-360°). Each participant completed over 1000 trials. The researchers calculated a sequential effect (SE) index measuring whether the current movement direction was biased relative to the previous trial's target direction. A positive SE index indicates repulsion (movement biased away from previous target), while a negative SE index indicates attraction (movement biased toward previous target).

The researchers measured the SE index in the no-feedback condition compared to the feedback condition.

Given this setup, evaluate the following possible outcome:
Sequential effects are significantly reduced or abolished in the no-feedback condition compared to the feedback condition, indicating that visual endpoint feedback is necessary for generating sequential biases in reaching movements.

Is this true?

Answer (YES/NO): NO